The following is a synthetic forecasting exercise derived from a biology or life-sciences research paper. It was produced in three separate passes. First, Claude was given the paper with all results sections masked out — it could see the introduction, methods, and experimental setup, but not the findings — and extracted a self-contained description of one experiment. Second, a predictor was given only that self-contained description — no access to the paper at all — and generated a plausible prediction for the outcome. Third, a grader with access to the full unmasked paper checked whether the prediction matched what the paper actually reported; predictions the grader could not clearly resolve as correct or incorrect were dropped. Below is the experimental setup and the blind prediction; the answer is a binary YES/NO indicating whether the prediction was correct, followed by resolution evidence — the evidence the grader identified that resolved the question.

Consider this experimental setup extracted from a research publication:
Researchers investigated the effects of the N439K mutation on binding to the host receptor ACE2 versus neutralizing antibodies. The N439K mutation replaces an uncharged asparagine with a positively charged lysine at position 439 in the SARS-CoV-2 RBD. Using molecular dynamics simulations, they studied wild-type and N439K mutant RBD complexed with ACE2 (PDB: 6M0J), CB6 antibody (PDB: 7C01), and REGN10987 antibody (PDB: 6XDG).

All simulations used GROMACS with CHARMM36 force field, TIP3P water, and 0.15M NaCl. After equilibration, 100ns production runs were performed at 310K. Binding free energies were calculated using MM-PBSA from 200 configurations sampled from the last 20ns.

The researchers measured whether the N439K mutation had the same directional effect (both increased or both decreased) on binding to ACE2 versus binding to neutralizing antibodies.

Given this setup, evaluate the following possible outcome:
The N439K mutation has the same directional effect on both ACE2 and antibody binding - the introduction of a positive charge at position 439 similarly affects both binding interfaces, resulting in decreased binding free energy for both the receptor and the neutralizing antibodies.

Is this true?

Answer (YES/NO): NO